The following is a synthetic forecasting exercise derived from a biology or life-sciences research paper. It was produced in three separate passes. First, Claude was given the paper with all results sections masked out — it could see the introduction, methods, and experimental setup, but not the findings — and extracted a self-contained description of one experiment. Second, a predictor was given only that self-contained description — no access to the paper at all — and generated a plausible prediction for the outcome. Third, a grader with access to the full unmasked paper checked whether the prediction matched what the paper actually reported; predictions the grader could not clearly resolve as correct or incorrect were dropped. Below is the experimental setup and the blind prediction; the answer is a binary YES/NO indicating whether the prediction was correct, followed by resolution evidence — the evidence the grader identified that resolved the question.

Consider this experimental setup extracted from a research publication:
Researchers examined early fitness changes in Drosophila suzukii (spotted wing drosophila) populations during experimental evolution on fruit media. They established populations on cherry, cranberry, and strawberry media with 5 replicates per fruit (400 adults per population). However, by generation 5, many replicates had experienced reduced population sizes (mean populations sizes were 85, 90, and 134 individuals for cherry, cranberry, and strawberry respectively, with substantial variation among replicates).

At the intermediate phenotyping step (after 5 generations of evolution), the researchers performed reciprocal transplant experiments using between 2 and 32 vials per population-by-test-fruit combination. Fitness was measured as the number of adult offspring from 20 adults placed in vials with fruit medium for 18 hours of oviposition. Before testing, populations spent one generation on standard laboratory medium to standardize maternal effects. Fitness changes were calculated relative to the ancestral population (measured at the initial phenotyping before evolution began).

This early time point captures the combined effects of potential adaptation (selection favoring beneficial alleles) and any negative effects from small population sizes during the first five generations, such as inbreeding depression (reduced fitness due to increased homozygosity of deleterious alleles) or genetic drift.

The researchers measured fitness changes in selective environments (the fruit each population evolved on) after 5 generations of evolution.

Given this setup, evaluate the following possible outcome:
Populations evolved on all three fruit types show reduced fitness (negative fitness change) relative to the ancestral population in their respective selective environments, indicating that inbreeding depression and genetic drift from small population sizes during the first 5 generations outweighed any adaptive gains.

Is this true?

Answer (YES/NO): NO